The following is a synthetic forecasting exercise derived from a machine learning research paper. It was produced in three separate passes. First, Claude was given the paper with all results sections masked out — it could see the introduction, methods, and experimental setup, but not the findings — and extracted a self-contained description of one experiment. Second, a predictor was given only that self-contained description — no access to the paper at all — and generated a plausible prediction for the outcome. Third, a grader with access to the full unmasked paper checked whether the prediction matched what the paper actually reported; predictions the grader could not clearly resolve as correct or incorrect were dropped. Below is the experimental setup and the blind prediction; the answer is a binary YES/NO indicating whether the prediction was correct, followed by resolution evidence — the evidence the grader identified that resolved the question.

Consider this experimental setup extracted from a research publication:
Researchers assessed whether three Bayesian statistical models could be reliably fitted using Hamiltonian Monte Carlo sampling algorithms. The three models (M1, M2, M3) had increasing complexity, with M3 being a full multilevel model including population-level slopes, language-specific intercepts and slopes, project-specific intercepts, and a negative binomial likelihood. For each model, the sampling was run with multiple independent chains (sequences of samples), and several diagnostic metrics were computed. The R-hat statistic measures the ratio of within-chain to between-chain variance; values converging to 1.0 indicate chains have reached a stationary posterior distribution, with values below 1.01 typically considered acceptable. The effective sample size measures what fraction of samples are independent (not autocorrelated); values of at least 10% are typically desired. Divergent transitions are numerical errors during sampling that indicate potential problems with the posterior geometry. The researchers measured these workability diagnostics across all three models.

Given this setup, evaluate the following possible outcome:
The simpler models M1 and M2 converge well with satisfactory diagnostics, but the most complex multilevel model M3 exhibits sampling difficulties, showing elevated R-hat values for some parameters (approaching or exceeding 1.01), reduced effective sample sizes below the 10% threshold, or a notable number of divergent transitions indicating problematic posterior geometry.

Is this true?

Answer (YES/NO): NO